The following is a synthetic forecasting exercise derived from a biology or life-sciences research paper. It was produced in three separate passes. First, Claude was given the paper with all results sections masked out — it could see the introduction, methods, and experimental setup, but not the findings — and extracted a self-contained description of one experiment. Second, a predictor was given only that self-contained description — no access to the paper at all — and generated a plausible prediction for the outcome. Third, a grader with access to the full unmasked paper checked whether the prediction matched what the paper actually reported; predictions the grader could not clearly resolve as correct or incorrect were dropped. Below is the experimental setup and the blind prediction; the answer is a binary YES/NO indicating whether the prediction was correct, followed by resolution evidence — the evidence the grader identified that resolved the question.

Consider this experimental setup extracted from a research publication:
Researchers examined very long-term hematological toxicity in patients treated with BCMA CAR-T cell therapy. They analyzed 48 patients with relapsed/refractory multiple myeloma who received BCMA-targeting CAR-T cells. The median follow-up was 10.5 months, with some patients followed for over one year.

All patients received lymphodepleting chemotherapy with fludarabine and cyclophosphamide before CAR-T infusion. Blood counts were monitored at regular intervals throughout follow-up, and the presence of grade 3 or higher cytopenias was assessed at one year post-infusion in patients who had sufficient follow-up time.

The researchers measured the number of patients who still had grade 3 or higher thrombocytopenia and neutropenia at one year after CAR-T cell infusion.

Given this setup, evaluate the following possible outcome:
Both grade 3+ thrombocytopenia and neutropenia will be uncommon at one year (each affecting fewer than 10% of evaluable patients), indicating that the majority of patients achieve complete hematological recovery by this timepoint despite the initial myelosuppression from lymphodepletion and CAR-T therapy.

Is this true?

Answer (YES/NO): YES